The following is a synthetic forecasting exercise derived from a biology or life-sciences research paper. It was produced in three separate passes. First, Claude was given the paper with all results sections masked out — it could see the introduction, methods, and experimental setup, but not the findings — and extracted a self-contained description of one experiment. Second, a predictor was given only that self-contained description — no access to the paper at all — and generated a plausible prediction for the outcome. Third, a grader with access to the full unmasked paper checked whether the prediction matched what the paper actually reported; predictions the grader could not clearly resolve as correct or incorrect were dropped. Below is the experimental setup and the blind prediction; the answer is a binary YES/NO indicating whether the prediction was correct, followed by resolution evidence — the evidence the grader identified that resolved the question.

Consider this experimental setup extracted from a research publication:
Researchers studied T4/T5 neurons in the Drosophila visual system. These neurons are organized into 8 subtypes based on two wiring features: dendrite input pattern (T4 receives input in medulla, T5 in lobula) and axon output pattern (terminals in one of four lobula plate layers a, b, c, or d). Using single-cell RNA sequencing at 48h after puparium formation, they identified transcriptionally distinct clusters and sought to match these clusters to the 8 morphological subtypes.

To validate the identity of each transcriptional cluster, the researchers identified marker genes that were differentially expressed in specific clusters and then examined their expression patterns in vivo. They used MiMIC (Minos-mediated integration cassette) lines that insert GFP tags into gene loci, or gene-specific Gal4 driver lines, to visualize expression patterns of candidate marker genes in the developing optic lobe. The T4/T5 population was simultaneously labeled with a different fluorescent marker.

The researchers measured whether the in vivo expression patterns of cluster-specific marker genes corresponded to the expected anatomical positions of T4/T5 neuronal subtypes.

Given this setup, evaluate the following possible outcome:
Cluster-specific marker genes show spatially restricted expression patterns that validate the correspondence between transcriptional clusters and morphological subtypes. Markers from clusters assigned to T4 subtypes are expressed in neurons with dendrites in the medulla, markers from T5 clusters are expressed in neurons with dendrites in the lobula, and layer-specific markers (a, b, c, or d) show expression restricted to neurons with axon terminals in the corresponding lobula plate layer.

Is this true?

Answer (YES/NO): YES